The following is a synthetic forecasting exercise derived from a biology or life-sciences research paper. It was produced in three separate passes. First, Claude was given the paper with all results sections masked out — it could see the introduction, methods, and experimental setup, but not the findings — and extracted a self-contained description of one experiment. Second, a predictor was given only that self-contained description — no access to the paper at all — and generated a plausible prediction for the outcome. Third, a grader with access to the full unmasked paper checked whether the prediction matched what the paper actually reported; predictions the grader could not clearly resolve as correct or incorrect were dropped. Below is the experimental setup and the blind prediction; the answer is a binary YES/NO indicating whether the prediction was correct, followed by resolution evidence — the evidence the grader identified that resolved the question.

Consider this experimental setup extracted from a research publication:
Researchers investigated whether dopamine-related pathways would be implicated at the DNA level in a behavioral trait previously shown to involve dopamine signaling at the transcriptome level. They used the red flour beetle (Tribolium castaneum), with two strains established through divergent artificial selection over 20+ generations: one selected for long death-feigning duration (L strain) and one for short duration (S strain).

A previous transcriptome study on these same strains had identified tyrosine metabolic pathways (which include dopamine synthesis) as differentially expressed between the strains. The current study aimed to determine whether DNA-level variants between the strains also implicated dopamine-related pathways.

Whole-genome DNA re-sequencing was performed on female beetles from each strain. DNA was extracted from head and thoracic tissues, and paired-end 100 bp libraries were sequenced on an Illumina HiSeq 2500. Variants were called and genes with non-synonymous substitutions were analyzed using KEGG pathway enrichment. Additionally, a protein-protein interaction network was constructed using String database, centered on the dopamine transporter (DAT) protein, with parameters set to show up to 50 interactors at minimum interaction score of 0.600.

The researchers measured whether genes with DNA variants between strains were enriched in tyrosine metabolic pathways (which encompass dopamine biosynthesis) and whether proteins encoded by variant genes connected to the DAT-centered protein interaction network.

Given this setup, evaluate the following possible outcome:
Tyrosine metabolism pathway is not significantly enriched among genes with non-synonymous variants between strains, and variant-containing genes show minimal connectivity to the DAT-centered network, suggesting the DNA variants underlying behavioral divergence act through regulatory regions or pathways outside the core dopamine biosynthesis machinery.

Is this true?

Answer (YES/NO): NO